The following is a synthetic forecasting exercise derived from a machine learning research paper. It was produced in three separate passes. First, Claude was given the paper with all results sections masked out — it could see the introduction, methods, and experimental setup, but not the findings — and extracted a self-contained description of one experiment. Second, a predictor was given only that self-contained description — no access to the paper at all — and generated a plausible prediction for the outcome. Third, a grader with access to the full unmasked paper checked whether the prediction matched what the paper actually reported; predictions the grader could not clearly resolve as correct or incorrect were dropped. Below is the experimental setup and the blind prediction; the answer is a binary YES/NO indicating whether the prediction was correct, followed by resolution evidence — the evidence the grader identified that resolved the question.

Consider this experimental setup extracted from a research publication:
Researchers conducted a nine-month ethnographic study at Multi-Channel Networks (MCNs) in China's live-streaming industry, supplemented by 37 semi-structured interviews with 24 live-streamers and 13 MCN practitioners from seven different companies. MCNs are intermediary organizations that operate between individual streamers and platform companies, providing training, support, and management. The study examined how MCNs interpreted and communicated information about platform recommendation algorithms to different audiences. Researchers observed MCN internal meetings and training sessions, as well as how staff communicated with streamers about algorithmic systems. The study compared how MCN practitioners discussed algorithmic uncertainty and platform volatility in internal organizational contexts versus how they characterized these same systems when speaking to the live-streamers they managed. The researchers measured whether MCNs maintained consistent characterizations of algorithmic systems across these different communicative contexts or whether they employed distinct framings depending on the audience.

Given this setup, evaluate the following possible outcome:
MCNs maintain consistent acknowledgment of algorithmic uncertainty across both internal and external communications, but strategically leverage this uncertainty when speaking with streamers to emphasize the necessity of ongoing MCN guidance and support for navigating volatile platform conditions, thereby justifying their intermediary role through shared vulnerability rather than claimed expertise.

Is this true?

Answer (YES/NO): NO